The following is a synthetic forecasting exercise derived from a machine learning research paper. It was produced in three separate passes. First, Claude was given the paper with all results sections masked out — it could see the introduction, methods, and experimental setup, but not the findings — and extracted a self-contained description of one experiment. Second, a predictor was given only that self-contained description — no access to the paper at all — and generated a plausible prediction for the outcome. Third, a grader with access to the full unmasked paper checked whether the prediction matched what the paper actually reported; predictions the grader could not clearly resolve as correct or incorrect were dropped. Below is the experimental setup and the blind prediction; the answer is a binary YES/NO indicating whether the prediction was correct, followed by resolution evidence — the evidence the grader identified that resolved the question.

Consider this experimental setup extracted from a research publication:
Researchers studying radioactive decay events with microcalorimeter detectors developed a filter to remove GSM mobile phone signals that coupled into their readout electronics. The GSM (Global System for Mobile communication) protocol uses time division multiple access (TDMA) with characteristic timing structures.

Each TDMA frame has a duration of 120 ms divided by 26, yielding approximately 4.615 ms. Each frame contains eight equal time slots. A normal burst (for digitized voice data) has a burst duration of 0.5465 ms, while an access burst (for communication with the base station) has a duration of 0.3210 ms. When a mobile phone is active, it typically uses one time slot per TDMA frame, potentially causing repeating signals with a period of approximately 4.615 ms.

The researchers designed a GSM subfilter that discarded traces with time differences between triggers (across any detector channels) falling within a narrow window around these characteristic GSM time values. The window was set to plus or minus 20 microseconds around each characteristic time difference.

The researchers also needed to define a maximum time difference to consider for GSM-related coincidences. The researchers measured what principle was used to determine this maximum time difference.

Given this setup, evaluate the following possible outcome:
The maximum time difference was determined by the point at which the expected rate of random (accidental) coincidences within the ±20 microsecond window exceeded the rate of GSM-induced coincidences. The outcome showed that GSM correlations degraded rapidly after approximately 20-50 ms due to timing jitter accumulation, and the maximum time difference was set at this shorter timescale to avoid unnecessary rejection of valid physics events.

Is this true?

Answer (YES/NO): NO